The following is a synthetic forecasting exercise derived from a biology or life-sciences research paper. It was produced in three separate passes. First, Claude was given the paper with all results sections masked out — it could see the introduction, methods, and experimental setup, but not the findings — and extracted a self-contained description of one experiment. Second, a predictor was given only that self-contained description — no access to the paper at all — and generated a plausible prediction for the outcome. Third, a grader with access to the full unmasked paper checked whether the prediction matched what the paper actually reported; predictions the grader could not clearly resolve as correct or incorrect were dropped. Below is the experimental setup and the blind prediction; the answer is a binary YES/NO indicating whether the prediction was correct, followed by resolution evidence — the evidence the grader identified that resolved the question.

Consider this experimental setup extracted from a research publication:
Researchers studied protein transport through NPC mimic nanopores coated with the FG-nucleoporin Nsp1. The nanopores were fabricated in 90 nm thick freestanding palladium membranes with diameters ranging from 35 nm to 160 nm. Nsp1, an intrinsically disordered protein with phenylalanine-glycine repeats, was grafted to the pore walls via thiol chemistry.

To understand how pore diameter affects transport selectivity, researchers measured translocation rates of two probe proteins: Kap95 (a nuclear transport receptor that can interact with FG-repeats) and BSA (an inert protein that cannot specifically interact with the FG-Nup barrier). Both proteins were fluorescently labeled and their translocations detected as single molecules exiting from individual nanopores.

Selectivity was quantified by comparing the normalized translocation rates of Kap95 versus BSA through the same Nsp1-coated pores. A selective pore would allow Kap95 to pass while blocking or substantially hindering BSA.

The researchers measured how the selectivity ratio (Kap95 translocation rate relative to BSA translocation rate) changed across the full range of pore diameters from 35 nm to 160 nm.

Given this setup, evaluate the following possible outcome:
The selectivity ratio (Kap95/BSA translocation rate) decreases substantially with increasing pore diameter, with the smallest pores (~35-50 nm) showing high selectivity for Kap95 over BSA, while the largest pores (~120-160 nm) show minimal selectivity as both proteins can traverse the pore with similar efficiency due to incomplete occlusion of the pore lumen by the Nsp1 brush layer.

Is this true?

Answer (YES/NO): YES